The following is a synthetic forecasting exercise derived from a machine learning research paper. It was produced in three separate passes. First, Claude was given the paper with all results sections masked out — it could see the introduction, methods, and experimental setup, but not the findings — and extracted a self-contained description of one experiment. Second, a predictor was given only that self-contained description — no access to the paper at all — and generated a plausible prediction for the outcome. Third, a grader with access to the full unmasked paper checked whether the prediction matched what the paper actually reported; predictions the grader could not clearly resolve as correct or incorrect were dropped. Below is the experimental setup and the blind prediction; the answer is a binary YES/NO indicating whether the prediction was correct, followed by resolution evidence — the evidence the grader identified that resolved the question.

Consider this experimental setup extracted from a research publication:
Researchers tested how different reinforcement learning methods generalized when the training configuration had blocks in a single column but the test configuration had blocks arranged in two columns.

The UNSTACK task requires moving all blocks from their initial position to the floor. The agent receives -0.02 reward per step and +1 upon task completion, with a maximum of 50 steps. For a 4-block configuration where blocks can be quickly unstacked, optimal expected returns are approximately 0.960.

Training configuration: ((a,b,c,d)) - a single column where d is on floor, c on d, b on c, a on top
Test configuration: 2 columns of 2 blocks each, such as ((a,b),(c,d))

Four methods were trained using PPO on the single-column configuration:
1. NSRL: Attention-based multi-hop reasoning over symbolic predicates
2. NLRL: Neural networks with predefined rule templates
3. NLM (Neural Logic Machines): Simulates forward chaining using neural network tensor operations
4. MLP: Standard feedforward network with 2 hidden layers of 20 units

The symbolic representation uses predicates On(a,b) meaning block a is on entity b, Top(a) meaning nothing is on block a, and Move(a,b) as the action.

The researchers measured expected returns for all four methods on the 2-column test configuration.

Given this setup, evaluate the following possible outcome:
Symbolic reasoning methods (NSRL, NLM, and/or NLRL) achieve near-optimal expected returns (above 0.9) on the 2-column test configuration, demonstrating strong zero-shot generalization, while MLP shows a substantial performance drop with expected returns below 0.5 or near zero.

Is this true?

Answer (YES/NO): NO